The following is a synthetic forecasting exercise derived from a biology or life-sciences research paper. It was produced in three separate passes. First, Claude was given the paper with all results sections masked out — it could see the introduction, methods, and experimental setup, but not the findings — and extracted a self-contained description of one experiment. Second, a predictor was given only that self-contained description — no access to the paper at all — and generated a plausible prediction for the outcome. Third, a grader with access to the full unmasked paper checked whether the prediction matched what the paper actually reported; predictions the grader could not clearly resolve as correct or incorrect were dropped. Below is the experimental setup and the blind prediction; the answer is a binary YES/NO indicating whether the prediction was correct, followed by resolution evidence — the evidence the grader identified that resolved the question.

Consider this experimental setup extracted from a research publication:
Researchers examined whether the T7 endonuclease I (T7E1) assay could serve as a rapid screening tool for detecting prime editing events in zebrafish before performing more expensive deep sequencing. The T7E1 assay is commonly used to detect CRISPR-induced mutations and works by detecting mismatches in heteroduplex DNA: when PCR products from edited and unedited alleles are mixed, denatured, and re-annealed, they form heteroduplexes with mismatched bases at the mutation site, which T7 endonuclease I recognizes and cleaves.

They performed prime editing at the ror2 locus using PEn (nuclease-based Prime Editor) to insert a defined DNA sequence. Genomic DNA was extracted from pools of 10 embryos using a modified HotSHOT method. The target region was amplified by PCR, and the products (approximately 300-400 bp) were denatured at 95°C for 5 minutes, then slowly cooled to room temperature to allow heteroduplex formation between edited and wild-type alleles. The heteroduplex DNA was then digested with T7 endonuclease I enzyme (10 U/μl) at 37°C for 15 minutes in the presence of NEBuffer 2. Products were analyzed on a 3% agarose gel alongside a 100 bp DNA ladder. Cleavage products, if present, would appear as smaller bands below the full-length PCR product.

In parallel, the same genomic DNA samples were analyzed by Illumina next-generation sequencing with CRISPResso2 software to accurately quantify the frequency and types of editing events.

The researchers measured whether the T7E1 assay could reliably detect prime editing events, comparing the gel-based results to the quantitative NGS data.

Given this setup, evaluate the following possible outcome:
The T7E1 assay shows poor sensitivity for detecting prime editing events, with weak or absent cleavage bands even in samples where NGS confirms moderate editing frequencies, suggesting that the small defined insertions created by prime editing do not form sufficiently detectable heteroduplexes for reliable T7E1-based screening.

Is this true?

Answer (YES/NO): NO